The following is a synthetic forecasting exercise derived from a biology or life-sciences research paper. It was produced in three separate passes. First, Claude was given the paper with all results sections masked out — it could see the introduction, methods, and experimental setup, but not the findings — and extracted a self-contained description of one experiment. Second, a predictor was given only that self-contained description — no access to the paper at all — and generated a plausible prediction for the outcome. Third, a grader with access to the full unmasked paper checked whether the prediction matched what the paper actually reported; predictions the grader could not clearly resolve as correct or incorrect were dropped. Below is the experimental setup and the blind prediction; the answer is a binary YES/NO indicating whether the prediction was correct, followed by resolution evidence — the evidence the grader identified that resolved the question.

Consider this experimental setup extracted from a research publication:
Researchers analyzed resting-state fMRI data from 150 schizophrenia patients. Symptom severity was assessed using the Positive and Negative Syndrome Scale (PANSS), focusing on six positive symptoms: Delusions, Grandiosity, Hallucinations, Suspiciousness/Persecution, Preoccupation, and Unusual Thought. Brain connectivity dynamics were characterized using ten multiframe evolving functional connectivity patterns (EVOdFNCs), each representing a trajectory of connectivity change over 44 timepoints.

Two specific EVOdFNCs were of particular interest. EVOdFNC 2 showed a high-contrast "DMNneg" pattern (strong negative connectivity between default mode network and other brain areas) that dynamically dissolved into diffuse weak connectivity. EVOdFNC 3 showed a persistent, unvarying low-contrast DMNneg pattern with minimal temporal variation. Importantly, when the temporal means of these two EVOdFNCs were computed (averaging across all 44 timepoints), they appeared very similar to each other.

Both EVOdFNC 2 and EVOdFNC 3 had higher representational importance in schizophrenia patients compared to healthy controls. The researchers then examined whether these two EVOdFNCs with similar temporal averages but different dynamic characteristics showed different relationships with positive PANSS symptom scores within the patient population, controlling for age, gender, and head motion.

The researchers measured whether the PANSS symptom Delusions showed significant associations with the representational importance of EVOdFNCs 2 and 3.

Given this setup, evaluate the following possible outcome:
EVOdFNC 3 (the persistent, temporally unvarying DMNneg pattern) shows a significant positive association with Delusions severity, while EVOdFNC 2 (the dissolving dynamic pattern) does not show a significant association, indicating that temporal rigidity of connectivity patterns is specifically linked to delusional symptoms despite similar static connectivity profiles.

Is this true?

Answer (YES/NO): YES